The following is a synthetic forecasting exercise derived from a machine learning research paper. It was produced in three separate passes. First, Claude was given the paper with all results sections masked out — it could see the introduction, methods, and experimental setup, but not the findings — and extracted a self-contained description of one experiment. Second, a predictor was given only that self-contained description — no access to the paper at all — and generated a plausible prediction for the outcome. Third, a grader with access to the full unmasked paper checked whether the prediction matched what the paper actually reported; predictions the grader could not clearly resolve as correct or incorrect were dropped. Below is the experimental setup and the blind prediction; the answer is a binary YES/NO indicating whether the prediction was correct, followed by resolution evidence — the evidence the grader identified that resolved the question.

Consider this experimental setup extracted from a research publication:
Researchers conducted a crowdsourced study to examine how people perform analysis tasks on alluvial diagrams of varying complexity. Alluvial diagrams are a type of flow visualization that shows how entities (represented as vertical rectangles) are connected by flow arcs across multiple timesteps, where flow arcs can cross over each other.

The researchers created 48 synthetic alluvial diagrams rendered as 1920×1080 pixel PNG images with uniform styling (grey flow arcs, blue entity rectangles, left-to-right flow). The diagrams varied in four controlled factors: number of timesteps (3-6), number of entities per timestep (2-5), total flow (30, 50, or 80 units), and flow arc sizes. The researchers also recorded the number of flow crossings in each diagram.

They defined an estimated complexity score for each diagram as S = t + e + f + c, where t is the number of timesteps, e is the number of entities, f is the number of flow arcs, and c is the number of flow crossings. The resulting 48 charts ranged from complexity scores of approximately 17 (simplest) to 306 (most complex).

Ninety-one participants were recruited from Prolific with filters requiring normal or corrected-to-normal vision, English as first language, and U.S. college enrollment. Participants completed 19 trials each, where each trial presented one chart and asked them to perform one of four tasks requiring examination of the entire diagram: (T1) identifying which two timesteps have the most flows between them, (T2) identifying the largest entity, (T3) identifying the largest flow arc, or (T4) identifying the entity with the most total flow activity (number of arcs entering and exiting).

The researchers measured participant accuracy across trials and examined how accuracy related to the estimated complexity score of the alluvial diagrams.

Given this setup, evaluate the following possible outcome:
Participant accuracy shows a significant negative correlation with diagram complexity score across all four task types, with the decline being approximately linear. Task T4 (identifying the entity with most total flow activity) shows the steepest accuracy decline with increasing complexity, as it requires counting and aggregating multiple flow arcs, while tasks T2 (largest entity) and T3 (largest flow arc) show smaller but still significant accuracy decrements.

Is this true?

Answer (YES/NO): NO